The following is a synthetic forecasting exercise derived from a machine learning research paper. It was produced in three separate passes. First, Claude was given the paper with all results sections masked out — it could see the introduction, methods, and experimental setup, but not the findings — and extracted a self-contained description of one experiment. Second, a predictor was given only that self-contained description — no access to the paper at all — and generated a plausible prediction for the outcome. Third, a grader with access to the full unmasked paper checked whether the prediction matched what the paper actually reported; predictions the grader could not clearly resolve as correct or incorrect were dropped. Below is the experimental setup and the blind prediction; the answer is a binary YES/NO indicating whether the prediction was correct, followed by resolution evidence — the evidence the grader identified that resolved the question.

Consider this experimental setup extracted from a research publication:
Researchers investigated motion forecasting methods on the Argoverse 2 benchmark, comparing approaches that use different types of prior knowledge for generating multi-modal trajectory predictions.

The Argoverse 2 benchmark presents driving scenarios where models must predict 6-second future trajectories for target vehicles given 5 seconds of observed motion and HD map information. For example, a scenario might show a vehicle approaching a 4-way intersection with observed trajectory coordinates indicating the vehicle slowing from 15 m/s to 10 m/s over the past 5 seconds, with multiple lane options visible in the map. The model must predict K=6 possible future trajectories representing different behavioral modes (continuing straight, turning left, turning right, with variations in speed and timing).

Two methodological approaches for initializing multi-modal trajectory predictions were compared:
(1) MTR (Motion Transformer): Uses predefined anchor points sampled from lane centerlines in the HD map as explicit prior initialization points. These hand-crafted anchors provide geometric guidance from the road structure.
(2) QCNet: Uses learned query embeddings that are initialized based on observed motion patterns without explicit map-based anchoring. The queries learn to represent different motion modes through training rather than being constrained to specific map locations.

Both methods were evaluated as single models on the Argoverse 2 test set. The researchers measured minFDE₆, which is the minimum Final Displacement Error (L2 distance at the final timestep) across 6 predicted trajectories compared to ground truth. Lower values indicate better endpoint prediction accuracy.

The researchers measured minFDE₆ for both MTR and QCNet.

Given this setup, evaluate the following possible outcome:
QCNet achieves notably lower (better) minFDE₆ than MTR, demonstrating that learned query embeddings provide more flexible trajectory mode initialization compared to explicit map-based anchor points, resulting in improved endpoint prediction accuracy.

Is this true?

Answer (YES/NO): YES